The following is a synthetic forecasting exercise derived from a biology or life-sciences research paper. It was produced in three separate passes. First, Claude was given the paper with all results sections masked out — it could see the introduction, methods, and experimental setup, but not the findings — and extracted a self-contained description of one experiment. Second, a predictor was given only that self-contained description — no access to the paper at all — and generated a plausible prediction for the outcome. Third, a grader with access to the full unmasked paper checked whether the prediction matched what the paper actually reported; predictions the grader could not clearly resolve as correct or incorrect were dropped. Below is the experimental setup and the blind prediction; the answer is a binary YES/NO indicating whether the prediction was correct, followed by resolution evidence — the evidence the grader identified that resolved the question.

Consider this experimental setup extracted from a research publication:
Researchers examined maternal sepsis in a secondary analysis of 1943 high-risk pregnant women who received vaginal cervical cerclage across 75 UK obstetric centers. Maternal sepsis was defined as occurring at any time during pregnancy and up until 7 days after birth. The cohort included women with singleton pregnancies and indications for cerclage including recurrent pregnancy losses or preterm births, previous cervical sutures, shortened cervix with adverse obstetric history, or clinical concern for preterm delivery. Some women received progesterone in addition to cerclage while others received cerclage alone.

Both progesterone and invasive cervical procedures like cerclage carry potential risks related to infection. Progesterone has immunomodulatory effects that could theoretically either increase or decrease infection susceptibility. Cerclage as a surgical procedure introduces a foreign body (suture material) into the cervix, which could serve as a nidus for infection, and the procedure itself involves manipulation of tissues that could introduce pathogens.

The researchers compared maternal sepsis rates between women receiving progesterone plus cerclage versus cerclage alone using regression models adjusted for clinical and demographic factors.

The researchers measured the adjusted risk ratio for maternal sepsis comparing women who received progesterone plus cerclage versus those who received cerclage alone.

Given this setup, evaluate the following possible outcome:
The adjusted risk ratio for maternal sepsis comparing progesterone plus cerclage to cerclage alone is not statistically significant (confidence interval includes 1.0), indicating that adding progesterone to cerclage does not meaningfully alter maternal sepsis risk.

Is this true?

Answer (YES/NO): YES